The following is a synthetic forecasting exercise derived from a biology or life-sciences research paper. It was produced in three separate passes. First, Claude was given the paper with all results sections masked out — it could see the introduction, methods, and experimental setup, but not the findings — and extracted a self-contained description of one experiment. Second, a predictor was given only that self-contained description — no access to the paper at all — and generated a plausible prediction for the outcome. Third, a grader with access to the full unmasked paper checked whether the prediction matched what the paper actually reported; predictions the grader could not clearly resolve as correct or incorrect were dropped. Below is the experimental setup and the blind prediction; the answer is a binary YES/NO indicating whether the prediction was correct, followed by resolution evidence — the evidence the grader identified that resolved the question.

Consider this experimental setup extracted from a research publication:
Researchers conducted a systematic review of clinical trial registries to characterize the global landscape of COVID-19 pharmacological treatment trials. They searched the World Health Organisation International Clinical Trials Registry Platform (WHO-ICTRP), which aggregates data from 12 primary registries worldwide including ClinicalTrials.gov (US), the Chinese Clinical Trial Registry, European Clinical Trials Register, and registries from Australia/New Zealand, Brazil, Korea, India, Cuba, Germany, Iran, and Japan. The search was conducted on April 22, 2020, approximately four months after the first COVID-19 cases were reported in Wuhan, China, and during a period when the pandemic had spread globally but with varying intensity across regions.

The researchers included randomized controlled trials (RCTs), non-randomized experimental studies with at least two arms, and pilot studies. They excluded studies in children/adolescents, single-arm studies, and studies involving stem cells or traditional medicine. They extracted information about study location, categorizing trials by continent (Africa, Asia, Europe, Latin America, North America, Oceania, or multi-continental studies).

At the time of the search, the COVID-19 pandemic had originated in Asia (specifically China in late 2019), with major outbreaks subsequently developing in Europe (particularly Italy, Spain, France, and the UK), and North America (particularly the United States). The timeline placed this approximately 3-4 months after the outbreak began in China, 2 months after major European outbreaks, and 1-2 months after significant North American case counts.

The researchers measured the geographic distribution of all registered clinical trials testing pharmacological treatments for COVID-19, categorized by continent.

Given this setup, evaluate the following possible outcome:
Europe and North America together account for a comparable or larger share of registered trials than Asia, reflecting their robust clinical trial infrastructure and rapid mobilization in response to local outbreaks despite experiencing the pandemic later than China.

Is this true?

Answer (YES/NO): YES